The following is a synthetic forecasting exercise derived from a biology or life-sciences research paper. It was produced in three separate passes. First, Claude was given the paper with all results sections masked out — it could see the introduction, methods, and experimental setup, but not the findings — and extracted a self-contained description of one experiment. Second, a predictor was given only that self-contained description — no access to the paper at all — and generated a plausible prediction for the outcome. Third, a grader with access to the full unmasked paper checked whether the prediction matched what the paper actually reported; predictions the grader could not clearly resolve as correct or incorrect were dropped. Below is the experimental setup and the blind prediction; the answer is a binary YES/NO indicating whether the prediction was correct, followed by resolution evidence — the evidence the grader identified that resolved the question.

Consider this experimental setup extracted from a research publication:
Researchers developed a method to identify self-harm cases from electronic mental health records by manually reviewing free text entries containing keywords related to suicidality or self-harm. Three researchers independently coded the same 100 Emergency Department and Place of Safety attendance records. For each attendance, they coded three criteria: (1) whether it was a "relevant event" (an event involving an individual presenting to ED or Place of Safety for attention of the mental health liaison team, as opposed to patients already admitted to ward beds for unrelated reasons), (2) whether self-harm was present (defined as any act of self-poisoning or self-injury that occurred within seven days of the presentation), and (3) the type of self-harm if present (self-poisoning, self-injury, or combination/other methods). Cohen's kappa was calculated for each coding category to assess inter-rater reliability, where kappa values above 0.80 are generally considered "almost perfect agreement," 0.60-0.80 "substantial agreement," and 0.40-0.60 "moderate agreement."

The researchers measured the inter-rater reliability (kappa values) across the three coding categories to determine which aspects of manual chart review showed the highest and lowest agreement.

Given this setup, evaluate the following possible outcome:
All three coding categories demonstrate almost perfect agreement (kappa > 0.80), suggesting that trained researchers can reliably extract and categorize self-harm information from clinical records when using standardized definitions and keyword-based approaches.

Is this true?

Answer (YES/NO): NO